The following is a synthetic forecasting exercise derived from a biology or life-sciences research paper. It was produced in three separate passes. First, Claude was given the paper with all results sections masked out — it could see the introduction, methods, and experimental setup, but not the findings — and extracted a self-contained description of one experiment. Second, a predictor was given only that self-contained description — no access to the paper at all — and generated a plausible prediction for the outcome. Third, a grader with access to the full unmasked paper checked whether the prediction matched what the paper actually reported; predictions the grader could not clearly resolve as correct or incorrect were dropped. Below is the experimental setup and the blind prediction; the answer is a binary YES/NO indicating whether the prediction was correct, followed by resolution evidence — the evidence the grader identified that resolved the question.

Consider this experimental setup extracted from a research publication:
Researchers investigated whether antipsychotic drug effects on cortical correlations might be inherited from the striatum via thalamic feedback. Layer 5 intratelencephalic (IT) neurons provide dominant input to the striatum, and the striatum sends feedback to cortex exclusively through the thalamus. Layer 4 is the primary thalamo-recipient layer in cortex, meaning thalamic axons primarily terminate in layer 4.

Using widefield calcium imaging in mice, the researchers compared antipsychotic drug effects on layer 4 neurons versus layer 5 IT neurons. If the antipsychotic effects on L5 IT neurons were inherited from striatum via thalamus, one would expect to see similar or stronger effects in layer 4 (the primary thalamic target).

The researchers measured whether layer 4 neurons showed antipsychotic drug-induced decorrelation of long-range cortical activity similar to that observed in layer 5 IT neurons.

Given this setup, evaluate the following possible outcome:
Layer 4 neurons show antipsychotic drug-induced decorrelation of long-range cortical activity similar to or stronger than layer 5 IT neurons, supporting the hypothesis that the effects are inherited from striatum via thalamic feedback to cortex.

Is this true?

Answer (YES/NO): NO